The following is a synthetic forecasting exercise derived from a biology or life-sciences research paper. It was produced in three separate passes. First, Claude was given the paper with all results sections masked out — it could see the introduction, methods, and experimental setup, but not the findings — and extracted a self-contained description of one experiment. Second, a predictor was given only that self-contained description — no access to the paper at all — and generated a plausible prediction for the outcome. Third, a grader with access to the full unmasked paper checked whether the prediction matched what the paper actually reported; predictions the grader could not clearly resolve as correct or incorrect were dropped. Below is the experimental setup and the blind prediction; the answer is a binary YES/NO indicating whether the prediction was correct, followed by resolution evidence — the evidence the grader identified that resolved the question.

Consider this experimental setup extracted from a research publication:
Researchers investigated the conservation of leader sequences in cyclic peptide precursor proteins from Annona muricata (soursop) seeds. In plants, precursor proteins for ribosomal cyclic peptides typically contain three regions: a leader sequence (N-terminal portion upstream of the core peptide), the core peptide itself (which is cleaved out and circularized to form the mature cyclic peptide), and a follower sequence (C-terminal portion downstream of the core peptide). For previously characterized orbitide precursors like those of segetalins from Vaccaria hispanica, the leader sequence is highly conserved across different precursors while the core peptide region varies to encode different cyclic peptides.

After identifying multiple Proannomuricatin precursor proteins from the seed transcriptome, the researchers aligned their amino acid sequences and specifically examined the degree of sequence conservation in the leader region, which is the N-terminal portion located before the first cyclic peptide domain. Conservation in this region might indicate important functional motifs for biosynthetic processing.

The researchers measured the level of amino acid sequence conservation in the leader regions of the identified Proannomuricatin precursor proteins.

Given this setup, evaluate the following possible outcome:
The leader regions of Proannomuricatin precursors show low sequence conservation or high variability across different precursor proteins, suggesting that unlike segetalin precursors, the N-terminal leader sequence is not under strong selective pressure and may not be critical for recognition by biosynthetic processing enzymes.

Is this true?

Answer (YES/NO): NO